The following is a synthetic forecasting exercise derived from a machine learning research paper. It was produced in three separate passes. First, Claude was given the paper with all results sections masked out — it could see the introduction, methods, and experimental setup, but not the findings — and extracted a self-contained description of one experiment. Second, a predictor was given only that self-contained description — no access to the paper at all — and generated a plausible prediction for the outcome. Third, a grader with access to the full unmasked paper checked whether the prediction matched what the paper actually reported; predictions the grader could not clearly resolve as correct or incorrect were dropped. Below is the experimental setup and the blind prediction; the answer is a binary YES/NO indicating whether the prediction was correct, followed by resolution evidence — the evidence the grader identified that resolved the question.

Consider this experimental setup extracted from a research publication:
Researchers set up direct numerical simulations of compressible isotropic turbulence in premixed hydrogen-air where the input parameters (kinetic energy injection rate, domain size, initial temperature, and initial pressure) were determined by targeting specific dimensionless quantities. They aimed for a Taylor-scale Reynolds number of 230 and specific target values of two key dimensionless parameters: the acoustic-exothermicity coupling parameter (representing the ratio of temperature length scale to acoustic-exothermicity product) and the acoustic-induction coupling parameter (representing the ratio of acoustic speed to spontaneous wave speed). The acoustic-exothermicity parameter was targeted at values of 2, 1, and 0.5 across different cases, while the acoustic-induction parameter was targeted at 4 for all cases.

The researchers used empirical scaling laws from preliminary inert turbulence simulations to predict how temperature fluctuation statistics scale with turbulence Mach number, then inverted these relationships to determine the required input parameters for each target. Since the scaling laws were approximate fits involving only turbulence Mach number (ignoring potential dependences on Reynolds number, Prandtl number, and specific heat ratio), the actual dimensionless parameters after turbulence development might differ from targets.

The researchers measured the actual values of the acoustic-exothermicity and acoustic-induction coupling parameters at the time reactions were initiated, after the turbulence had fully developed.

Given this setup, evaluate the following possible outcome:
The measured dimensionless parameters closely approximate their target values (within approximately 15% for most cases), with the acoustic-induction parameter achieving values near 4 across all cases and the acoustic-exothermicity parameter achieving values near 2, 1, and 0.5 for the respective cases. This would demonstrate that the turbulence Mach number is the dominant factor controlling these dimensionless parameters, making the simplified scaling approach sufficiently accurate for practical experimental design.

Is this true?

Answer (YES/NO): NO